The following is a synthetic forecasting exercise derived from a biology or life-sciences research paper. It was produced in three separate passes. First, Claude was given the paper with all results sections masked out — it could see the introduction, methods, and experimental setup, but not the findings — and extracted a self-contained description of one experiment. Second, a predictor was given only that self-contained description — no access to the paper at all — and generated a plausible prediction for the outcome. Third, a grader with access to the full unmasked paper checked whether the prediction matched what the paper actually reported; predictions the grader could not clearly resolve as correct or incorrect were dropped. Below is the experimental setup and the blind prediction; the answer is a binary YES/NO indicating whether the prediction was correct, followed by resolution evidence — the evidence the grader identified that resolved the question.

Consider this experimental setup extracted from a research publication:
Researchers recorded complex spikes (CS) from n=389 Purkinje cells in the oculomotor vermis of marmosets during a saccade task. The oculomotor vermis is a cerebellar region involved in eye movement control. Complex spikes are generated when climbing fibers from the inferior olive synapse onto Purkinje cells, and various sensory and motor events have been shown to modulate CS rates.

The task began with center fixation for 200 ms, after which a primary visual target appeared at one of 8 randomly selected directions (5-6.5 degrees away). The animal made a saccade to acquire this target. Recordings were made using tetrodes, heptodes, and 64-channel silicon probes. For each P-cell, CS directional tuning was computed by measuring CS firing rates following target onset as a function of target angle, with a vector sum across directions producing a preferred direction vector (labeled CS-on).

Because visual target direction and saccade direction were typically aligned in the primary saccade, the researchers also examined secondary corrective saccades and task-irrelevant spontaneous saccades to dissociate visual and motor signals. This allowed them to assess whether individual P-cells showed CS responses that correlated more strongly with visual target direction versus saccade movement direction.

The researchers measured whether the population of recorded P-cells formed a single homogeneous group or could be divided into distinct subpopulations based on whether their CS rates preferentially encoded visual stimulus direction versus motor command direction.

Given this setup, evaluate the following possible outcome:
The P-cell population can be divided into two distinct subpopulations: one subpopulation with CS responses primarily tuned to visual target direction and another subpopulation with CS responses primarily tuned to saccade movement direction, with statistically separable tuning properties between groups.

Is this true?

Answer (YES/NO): YES